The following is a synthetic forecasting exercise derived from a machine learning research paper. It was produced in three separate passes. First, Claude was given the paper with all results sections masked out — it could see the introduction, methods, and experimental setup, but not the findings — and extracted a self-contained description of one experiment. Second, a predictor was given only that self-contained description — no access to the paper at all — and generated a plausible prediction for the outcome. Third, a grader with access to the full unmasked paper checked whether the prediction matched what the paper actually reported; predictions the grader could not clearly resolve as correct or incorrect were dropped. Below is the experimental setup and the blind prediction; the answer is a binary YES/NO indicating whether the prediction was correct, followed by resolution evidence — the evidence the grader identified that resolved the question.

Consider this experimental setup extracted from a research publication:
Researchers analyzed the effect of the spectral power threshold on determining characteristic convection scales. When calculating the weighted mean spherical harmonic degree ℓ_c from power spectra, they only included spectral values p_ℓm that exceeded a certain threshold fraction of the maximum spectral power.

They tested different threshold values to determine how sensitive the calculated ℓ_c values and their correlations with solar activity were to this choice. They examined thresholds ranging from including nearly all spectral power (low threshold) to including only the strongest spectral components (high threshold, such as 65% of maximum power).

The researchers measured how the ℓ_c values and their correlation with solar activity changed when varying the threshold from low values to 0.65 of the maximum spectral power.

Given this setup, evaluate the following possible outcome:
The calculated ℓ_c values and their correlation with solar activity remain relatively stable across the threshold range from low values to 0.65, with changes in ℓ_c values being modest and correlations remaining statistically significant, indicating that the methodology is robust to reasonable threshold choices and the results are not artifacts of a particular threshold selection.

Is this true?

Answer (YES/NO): NO